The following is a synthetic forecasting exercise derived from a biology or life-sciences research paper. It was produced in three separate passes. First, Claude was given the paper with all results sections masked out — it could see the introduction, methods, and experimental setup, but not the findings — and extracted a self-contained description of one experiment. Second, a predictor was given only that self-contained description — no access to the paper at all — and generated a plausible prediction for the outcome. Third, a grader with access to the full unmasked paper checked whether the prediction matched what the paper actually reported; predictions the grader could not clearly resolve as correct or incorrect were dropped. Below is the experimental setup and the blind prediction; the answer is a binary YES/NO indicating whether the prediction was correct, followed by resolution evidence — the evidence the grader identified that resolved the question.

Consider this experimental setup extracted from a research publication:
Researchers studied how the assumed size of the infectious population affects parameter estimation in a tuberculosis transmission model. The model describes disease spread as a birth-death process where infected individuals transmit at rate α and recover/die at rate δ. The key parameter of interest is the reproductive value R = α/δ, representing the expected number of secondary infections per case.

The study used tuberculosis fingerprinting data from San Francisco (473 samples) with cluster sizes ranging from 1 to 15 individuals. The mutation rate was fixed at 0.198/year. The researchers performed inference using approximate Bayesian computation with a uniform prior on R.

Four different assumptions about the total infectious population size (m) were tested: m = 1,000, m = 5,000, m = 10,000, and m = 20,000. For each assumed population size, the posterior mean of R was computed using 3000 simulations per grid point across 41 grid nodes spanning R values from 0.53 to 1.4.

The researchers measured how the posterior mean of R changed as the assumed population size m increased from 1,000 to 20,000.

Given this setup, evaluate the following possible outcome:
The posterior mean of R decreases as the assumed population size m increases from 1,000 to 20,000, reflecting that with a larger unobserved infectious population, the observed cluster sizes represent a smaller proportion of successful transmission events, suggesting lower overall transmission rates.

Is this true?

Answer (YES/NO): NO